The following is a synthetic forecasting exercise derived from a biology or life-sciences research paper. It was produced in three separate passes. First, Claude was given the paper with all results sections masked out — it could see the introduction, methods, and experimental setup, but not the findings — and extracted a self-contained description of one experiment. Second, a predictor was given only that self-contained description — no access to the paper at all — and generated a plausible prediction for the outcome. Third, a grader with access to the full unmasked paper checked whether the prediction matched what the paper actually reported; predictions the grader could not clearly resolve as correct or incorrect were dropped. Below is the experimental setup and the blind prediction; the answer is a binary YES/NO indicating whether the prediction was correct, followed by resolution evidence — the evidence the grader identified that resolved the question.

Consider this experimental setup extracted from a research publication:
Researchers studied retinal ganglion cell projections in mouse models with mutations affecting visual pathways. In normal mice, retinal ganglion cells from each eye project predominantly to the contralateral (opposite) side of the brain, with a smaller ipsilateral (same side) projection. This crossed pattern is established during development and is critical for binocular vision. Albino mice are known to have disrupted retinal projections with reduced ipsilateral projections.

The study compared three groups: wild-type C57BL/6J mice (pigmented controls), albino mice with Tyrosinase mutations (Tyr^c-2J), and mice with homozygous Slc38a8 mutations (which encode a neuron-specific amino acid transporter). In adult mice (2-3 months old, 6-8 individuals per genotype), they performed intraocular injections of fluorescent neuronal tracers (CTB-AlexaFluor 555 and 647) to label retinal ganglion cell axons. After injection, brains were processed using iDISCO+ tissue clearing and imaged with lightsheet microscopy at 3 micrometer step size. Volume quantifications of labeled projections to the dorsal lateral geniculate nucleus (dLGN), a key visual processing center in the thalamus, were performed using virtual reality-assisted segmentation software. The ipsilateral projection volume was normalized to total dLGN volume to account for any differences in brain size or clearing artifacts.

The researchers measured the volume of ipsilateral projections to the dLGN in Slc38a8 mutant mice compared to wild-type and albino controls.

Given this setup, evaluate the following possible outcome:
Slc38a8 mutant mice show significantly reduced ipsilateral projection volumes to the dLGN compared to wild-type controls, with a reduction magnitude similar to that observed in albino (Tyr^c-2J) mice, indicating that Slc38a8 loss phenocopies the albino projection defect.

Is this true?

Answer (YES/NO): NO